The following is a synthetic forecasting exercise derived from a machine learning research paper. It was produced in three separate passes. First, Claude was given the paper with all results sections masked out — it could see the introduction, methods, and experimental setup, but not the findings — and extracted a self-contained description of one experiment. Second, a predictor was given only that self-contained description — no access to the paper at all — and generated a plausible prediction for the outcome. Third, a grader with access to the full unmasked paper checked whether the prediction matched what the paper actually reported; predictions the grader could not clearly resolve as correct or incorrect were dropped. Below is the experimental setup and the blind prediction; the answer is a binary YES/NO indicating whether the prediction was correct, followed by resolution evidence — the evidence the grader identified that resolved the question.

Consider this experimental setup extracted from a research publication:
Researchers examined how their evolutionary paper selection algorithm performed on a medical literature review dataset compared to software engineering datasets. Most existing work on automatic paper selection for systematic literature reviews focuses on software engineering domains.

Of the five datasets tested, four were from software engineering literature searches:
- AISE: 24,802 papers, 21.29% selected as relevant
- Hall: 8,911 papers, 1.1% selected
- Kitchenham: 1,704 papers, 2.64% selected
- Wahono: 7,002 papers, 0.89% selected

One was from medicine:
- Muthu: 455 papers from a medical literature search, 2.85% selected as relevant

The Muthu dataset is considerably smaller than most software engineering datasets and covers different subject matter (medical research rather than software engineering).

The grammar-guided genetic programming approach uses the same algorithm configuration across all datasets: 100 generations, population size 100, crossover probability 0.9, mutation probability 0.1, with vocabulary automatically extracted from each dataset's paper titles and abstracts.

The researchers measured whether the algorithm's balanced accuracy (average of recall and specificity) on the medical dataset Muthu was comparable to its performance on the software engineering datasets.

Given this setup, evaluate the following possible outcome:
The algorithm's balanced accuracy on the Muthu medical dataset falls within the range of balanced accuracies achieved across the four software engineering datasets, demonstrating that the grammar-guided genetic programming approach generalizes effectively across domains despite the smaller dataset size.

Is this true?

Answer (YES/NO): YES